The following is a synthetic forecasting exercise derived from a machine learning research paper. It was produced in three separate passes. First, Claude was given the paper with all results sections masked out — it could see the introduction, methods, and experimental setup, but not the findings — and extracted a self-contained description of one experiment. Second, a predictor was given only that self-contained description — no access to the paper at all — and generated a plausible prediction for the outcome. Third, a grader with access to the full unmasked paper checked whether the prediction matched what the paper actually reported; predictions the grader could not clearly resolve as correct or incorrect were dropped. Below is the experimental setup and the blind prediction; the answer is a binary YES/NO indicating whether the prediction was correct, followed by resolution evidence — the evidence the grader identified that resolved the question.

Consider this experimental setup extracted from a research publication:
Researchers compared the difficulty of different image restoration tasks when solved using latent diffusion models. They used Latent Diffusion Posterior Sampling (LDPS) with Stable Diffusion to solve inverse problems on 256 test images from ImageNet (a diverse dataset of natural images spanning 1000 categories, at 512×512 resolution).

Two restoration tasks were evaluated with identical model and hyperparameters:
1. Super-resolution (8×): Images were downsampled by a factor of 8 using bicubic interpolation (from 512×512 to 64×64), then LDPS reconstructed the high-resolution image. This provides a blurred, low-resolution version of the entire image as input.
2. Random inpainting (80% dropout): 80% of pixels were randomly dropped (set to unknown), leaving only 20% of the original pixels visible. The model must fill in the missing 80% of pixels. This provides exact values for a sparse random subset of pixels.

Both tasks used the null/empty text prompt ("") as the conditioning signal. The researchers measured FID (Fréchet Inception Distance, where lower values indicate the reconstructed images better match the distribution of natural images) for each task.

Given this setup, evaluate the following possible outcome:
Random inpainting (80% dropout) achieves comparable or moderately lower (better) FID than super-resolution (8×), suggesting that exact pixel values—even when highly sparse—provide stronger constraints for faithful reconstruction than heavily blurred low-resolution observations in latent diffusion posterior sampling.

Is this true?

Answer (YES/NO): YES